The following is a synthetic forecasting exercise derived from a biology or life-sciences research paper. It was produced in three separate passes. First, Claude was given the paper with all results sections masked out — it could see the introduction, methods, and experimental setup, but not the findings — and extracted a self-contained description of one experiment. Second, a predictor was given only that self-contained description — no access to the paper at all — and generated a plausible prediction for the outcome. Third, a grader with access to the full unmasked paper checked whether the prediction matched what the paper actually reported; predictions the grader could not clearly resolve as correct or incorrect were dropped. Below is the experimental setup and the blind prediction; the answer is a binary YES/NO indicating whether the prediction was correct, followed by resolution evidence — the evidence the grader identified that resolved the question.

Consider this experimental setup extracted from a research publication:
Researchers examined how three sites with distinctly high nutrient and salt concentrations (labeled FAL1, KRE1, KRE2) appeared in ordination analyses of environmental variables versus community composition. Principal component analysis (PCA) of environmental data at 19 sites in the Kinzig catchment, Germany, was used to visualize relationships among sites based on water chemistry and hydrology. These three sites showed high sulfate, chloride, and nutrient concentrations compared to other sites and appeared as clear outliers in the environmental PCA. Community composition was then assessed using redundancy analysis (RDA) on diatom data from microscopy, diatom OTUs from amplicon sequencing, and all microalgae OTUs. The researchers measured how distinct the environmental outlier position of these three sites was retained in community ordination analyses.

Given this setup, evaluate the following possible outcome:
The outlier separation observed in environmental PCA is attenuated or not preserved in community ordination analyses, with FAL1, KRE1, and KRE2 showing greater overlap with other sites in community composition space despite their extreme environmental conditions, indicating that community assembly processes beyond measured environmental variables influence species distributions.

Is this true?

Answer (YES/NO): YES